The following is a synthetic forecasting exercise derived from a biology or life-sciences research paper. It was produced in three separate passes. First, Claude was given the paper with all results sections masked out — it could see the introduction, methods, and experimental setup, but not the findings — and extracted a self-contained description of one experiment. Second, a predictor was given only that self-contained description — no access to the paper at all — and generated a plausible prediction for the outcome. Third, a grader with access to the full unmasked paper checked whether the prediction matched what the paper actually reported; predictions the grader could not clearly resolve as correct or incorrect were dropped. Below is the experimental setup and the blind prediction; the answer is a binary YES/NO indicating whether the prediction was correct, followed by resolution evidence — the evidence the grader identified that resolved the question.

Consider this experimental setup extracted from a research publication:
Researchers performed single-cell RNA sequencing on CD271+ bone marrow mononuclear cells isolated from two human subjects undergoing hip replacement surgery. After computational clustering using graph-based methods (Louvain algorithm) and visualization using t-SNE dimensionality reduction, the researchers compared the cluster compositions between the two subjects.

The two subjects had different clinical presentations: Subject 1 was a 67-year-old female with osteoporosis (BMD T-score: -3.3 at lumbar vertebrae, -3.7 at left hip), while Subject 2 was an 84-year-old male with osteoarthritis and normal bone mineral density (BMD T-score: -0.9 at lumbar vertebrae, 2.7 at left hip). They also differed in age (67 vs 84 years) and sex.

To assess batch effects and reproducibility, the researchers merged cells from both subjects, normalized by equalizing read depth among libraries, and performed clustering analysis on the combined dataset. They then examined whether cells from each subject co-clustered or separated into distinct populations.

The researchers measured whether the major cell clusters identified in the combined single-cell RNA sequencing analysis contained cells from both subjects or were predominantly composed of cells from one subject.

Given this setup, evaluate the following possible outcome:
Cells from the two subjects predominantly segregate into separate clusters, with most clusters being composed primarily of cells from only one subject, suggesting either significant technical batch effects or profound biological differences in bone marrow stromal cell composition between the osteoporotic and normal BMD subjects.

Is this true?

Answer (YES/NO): NO